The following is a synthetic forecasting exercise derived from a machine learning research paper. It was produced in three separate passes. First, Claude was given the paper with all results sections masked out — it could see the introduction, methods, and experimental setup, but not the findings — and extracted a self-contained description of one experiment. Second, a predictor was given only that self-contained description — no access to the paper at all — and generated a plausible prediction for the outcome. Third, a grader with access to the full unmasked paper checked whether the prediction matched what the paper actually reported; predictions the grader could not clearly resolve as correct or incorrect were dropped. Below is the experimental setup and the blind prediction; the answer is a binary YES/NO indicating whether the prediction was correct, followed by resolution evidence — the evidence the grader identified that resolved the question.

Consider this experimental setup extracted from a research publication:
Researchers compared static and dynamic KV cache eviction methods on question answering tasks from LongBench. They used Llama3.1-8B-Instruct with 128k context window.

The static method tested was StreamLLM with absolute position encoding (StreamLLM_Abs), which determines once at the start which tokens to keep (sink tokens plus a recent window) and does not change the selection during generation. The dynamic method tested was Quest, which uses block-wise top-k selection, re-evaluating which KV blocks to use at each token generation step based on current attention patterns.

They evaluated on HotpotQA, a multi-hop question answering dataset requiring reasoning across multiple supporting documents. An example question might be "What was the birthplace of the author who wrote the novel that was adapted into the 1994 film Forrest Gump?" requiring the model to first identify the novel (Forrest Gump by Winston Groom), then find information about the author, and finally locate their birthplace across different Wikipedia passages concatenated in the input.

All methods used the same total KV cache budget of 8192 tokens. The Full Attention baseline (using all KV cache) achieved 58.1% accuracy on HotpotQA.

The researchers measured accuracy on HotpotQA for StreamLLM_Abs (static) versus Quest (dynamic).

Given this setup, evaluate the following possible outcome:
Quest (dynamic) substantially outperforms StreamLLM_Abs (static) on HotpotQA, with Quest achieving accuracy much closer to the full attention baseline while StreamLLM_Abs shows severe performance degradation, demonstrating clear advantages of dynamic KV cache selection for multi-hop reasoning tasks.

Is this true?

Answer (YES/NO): NO